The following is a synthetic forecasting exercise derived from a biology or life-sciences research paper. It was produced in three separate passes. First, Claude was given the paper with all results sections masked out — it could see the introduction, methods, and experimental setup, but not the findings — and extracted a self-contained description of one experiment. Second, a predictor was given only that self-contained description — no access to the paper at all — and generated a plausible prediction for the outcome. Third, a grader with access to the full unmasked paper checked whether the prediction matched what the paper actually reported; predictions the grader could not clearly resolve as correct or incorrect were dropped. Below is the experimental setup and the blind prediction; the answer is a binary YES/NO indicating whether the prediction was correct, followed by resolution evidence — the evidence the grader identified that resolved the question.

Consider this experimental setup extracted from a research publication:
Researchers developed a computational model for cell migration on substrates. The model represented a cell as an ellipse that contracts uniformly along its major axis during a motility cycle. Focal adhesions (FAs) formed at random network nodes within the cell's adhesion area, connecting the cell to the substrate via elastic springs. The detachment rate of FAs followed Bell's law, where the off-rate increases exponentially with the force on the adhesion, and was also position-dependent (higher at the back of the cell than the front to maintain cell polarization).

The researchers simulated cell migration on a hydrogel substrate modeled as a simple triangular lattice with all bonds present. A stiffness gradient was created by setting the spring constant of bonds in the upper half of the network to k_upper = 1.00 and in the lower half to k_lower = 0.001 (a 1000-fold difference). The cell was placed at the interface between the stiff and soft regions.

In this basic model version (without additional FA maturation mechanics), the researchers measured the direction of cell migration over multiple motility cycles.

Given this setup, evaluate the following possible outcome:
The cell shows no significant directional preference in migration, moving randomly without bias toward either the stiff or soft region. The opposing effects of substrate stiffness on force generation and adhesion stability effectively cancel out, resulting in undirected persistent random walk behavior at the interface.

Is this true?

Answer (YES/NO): NO